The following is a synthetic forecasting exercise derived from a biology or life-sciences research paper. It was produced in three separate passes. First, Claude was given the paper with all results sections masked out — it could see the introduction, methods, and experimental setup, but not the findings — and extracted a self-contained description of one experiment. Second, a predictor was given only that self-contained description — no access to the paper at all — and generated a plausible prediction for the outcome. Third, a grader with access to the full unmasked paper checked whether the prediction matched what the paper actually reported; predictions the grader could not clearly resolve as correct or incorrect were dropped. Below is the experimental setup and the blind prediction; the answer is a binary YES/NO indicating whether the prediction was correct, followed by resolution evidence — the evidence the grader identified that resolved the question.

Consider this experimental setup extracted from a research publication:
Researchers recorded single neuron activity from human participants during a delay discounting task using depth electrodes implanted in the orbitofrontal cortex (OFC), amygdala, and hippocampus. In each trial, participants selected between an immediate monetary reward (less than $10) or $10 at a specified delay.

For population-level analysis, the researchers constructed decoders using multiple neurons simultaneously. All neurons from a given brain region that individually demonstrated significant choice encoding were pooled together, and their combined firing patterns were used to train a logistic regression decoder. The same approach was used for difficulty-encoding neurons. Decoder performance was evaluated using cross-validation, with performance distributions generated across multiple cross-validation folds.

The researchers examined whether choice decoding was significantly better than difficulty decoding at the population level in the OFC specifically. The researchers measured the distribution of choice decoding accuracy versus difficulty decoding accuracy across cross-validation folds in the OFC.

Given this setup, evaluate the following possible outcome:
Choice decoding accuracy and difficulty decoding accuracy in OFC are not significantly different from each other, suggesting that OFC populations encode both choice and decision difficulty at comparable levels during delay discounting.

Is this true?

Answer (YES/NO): NO